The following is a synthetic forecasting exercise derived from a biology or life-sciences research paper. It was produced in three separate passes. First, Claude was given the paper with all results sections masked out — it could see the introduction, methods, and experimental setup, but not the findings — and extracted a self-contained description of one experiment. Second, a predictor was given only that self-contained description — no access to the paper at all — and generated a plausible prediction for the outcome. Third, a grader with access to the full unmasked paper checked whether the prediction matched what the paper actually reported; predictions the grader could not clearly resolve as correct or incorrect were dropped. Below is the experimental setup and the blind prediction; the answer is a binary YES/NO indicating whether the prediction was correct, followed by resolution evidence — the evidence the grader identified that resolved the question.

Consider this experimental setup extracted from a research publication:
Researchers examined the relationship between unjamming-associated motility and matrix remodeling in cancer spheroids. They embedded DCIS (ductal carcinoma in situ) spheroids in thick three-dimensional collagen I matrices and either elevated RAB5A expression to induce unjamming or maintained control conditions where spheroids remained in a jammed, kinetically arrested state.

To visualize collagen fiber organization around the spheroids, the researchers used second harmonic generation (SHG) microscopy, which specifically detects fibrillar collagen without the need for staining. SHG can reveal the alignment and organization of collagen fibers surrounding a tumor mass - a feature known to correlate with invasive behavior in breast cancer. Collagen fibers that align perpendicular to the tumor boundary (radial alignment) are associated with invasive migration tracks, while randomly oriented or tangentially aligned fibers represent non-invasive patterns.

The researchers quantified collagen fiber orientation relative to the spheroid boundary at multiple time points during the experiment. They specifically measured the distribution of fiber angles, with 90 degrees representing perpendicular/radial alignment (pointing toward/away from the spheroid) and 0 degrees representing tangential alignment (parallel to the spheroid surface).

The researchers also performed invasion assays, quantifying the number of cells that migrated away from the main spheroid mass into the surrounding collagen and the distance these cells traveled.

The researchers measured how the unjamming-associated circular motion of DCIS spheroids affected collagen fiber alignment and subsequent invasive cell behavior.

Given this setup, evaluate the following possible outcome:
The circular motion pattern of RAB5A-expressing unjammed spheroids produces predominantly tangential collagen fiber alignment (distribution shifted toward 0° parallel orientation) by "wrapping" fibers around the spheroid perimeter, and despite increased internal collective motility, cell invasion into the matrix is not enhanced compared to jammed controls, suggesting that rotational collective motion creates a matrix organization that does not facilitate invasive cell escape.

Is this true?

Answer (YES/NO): NO